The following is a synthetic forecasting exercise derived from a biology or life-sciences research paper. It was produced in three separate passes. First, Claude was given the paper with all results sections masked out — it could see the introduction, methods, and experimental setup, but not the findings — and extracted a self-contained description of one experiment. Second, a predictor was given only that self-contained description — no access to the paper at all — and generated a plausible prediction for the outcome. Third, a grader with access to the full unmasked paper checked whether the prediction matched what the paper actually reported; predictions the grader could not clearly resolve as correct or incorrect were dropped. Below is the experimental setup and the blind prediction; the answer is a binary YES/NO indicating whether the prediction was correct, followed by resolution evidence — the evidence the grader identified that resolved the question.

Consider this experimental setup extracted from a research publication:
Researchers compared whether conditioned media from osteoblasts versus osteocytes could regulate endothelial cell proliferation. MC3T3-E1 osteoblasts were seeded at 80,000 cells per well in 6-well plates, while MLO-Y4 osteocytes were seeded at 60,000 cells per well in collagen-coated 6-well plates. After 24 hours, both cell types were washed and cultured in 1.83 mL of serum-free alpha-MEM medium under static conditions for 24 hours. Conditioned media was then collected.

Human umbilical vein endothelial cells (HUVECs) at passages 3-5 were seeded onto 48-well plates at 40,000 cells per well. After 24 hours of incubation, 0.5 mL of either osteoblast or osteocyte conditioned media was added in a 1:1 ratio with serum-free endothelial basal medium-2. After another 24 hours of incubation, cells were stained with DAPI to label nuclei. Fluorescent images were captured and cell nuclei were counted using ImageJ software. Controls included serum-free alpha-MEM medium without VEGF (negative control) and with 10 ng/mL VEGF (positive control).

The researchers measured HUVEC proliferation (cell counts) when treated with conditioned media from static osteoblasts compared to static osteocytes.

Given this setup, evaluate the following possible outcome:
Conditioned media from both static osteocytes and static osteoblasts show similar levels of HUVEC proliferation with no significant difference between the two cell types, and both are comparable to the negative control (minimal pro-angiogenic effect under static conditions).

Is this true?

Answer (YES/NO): YES